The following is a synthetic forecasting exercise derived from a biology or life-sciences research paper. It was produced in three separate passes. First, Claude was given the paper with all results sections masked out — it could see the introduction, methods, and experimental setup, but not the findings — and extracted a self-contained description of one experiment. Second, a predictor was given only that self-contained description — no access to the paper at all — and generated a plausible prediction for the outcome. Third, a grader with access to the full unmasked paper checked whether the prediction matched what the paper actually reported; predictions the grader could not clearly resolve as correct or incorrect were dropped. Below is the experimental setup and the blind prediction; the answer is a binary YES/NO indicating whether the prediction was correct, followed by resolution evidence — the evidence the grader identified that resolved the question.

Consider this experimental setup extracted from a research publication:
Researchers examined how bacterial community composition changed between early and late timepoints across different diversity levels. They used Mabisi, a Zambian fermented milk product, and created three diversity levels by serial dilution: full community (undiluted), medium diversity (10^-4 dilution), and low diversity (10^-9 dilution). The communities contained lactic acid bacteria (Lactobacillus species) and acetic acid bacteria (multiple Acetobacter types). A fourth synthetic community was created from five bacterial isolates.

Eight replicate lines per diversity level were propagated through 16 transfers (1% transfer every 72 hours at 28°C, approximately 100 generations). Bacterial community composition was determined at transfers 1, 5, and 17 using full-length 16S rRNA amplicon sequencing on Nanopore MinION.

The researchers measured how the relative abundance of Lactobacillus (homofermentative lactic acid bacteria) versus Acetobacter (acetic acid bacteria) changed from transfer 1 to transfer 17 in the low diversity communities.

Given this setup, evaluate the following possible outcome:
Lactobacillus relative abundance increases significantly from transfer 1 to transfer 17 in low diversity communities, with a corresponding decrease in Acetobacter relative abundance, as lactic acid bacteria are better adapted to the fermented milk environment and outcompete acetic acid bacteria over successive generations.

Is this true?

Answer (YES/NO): YES